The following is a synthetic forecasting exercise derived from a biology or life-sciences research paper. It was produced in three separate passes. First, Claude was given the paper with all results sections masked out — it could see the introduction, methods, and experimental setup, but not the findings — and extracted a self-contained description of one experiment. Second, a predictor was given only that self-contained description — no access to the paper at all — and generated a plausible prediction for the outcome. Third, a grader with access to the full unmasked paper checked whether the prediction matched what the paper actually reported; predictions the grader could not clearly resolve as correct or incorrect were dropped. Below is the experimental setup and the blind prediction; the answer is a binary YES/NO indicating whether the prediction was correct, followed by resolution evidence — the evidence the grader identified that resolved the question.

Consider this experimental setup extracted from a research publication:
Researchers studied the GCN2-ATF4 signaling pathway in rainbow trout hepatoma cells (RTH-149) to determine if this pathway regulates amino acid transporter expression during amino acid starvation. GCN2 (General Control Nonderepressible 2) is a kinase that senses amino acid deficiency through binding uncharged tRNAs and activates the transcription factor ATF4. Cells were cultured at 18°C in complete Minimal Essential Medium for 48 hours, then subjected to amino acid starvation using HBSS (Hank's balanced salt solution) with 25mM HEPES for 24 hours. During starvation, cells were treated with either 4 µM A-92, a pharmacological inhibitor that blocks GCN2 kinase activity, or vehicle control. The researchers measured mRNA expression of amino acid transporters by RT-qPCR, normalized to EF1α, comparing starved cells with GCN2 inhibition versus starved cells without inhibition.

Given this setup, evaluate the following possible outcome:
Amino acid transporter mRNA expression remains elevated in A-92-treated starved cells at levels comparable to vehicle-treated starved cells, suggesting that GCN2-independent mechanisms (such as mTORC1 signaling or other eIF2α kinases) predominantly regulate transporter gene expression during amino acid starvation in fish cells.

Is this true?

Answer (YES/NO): NO